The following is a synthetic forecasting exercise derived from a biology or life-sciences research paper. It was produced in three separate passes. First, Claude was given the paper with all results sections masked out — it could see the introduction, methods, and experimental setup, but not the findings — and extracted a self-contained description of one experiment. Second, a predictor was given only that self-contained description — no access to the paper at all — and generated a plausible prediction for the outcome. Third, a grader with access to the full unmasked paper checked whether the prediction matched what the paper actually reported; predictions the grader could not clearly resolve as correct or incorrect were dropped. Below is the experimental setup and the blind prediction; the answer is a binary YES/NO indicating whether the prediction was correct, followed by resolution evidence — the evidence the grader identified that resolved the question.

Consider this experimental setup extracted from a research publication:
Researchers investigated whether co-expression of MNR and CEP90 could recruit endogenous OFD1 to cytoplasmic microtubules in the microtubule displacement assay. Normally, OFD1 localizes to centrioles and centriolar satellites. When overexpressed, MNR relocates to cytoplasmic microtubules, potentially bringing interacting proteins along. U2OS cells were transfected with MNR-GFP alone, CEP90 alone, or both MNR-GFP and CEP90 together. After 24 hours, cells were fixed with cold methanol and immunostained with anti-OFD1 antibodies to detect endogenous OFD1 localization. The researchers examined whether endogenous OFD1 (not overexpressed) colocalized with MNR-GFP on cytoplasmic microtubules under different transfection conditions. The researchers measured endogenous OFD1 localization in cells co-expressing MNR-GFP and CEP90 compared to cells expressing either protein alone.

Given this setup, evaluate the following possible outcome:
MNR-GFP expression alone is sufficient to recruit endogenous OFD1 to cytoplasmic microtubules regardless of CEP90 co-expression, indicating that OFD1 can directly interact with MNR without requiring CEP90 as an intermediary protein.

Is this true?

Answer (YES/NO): NO